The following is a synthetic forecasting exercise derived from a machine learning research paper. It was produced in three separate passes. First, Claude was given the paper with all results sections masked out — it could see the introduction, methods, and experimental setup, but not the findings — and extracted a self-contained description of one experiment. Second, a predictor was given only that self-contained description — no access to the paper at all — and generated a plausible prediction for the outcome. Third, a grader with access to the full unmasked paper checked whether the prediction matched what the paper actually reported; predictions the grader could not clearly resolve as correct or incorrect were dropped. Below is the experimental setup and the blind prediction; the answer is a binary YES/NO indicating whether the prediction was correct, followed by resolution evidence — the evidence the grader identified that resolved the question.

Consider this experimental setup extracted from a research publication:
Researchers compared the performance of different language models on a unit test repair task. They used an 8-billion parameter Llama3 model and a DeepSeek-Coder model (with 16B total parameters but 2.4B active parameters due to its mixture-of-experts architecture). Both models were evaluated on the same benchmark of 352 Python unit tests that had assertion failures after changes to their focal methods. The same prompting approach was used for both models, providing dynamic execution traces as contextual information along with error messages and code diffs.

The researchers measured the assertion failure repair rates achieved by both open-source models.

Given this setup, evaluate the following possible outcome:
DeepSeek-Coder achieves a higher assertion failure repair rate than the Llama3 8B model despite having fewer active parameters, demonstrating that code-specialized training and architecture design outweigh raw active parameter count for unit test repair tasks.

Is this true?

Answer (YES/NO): NO